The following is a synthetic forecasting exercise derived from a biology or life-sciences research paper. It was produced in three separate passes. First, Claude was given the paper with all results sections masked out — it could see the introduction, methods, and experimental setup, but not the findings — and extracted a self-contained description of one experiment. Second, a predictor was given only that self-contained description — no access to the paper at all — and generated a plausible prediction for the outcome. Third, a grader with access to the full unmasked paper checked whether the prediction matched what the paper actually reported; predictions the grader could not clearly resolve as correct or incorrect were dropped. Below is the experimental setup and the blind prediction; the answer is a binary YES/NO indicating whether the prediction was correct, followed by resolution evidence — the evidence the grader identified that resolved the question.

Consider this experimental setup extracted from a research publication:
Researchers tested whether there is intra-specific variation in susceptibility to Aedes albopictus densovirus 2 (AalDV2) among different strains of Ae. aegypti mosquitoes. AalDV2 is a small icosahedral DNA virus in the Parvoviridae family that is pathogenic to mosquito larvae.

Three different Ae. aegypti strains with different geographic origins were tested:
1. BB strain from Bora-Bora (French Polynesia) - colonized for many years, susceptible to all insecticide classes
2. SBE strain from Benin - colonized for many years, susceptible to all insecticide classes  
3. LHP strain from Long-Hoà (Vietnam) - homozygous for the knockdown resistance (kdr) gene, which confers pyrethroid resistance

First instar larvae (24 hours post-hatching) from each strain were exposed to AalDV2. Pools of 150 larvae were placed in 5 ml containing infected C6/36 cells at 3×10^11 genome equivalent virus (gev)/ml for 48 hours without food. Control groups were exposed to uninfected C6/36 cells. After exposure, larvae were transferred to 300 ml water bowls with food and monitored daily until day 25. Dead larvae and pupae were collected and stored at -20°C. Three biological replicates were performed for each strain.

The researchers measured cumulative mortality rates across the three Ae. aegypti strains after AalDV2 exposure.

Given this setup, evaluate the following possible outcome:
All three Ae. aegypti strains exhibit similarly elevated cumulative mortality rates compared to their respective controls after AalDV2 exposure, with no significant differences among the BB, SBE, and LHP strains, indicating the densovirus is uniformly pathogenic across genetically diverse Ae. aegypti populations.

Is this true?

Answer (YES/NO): NO